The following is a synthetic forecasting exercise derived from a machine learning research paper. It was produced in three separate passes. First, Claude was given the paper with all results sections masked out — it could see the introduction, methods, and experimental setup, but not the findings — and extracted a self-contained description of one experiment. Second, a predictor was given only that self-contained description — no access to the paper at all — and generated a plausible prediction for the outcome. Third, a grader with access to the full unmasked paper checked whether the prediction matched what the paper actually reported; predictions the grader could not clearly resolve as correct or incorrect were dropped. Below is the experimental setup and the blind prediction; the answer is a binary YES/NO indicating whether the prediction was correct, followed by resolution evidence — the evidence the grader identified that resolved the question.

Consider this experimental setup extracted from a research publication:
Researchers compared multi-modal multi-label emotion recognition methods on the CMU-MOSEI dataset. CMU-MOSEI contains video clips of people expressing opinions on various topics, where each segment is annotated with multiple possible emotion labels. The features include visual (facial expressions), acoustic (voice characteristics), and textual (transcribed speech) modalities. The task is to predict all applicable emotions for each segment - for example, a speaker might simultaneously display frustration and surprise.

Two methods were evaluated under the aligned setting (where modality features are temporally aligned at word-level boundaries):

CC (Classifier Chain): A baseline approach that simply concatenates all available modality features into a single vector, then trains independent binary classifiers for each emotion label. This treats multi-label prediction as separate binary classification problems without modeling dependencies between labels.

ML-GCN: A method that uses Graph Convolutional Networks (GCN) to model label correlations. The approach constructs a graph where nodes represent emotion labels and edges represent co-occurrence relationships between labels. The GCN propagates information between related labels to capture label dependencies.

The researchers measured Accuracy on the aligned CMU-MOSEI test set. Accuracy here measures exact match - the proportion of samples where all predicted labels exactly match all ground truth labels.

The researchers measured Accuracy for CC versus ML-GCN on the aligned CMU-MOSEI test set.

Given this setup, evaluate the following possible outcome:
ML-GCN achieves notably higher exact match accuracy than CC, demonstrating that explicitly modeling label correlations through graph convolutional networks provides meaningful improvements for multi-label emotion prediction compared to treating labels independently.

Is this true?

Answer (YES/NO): YES